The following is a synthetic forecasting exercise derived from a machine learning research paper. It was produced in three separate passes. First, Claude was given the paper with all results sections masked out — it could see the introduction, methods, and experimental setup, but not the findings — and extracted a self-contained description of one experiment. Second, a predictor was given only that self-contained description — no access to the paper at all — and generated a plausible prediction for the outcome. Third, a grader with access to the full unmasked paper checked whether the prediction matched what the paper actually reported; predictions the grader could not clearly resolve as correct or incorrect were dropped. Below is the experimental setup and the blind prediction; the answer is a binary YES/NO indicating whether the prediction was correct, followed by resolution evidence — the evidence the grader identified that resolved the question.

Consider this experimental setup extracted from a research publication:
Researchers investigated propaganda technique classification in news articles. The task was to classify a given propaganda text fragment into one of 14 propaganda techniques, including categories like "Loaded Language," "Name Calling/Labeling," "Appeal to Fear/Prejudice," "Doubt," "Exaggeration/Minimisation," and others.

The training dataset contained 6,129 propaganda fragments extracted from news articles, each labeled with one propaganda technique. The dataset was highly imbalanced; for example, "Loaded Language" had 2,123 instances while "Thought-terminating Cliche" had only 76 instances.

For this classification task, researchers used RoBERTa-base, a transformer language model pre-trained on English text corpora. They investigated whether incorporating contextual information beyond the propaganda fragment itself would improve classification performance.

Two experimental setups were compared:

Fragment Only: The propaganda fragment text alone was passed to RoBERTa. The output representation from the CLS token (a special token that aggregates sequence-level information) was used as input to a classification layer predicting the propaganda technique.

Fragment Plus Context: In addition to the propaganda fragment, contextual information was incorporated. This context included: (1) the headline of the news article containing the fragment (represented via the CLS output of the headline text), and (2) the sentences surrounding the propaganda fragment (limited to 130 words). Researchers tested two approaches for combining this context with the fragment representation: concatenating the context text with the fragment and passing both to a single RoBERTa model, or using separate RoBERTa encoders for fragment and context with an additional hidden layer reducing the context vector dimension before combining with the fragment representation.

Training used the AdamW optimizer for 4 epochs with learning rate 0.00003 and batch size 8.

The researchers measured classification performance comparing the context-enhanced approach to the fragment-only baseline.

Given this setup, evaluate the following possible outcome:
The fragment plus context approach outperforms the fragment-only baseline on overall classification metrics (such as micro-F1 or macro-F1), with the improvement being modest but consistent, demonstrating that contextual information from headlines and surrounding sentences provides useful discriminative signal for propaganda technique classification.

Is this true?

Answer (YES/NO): NO